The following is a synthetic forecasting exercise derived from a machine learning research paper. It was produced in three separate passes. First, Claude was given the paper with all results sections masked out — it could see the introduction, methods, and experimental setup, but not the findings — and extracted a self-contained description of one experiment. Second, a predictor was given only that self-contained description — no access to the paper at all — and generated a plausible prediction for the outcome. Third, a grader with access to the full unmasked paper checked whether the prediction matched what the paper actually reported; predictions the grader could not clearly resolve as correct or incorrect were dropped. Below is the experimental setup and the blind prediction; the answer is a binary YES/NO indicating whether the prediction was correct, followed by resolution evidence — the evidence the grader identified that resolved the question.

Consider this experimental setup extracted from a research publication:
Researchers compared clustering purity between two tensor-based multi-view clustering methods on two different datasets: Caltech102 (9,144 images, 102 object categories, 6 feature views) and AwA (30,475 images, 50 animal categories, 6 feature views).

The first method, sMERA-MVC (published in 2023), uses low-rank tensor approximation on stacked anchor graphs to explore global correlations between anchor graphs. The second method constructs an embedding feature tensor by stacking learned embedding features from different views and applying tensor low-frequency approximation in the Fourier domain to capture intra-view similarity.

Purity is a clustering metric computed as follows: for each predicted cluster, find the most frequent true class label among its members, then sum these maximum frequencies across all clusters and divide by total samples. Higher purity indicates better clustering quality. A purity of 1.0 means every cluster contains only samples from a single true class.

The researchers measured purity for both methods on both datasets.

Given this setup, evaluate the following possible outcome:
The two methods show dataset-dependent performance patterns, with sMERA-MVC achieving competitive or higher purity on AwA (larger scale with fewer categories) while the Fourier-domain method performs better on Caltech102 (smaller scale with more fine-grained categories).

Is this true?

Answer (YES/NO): NO